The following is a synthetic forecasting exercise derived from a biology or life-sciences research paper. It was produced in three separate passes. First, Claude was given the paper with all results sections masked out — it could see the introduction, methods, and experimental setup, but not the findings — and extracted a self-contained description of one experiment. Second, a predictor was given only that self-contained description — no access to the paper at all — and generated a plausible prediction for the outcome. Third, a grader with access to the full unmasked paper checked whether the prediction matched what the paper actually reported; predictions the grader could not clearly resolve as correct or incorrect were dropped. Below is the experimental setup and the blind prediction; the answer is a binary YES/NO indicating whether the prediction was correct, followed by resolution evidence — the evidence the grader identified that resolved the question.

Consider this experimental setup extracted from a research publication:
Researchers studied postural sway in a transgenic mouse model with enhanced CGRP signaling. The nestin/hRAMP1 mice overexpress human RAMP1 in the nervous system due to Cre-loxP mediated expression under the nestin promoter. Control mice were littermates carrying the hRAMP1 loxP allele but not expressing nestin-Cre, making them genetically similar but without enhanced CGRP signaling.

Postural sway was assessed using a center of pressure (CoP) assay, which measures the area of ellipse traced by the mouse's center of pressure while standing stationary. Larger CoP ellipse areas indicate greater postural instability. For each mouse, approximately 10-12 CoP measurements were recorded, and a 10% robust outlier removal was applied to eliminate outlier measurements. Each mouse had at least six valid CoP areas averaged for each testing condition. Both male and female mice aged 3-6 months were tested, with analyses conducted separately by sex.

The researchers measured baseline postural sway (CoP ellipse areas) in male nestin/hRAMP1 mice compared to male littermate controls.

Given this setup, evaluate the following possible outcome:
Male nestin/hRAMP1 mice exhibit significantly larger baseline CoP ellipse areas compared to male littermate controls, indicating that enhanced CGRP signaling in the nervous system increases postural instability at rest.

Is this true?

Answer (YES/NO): YES